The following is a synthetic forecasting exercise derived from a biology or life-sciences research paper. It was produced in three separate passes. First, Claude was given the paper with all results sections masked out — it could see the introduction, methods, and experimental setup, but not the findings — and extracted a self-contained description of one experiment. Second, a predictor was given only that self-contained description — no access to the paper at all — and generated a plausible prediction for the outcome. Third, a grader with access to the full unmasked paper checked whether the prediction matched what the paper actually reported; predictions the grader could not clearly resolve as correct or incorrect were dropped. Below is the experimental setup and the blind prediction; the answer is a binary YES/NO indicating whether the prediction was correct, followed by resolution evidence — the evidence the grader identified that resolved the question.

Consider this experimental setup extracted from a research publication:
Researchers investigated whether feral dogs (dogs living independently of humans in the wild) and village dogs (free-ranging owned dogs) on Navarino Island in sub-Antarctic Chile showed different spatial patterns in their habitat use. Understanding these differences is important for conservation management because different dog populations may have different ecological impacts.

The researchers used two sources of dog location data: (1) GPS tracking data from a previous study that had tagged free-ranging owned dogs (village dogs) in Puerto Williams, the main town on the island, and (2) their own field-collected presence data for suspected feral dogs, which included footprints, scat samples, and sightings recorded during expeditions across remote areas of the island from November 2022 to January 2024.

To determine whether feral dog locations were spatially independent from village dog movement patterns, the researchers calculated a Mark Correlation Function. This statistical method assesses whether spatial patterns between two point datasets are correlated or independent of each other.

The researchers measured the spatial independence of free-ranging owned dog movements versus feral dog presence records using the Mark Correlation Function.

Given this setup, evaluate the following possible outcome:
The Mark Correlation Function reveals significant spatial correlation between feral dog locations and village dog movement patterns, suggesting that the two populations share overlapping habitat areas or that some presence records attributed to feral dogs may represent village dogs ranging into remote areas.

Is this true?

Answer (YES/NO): NO